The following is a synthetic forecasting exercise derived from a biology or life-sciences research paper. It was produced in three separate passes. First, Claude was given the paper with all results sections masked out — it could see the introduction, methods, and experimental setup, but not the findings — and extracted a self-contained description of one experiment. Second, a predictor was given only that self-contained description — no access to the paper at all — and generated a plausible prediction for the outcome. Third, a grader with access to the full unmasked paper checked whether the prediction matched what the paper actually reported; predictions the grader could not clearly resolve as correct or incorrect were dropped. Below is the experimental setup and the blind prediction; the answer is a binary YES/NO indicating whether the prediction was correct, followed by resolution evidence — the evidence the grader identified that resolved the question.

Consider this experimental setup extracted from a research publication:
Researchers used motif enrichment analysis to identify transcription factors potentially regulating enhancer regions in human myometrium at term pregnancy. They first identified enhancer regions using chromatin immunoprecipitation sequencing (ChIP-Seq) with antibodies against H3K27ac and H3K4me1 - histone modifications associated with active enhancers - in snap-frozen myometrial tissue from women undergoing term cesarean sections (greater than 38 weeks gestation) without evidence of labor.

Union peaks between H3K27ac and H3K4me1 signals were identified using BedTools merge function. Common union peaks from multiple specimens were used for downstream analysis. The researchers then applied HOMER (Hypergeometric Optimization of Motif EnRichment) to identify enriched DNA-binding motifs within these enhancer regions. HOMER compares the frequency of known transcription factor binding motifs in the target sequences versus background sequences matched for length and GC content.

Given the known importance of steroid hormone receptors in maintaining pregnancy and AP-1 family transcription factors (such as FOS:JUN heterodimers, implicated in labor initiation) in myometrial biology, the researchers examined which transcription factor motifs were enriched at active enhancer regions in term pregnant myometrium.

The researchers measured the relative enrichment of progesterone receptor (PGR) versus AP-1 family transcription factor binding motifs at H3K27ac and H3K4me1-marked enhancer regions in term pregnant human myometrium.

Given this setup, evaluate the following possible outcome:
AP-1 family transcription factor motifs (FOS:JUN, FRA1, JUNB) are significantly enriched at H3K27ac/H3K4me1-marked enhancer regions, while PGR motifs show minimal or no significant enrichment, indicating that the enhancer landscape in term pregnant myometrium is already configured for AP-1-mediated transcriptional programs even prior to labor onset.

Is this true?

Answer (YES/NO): NO